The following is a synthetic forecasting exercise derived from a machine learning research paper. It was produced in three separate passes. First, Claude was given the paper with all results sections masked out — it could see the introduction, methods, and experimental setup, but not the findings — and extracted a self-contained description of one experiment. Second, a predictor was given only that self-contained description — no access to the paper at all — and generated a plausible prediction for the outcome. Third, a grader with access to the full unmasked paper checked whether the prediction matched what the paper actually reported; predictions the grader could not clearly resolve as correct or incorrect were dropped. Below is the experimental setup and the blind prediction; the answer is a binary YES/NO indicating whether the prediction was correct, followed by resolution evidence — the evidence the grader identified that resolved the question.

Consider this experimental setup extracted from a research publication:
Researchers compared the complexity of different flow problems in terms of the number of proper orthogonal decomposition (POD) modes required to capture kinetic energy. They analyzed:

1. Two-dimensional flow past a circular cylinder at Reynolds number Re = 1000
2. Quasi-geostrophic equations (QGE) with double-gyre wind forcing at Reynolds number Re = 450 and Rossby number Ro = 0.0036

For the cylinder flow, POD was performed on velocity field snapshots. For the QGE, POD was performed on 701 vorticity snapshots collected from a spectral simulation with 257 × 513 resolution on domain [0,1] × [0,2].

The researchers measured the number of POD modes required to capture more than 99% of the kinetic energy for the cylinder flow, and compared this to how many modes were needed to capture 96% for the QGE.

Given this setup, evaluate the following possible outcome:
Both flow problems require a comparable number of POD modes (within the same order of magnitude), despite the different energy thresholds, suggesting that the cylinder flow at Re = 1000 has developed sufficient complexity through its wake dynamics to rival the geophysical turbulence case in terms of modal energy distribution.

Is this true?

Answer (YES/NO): NO